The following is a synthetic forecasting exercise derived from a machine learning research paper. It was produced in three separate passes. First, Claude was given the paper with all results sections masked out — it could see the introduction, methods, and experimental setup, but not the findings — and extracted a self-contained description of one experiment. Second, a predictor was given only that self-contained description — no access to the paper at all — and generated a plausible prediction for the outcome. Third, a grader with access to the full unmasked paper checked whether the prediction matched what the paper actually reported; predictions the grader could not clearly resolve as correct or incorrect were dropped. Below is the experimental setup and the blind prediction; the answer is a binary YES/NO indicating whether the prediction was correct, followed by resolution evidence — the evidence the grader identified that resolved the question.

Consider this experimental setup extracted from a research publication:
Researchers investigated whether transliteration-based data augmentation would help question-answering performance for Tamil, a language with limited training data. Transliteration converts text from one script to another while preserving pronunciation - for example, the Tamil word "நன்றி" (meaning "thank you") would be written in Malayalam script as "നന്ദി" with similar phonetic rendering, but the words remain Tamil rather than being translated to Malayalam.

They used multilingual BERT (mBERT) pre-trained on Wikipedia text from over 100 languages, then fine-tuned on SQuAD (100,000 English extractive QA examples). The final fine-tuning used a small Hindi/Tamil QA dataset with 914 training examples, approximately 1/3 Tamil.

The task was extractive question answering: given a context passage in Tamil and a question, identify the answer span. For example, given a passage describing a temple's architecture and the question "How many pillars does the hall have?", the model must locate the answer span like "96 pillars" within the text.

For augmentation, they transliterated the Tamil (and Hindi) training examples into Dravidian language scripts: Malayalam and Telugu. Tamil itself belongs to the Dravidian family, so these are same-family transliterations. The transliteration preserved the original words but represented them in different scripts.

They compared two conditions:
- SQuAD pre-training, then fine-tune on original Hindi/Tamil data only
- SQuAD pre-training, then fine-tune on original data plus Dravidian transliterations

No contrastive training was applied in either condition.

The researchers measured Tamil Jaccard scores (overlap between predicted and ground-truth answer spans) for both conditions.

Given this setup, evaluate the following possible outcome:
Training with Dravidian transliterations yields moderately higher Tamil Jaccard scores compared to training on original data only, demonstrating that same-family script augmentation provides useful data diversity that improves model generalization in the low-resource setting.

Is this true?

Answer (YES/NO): YES